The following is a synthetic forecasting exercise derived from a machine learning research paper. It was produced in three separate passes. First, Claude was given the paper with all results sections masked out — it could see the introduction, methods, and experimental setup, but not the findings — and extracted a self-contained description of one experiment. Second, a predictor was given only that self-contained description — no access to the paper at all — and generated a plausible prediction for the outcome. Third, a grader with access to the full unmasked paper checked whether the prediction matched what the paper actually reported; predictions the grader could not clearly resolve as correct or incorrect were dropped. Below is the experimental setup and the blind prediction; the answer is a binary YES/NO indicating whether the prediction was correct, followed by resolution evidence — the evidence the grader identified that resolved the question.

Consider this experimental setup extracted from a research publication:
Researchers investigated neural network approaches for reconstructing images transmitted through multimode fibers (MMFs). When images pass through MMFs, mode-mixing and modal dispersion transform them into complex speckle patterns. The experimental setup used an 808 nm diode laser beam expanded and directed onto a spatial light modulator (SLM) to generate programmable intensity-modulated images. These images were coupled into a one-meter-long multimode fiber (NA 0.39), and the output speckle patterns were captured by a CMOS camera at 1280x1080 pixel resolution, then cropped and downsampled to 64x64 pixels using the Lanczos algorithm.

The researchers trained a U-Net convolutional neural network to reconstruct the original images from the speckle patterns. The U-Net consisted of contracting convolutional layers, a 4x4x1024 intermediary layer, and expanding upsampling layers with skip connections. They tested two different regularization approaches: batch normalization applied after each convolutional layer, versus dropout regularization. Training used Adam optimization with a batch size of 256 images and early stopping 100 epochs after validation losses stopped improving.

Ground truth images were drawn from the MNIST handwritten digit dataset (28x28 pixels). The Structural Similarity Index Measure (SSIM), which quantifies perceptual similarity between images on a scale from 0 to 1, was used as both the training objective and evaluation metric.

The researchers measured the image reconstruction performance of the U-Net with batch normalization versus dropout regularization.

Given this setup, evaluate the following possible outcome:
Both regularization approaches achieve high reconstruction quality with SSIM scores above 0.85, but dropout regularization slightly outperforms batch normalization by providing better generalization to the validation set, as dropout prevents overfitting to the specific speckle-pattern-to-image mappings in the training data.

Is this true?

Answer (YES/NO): NO